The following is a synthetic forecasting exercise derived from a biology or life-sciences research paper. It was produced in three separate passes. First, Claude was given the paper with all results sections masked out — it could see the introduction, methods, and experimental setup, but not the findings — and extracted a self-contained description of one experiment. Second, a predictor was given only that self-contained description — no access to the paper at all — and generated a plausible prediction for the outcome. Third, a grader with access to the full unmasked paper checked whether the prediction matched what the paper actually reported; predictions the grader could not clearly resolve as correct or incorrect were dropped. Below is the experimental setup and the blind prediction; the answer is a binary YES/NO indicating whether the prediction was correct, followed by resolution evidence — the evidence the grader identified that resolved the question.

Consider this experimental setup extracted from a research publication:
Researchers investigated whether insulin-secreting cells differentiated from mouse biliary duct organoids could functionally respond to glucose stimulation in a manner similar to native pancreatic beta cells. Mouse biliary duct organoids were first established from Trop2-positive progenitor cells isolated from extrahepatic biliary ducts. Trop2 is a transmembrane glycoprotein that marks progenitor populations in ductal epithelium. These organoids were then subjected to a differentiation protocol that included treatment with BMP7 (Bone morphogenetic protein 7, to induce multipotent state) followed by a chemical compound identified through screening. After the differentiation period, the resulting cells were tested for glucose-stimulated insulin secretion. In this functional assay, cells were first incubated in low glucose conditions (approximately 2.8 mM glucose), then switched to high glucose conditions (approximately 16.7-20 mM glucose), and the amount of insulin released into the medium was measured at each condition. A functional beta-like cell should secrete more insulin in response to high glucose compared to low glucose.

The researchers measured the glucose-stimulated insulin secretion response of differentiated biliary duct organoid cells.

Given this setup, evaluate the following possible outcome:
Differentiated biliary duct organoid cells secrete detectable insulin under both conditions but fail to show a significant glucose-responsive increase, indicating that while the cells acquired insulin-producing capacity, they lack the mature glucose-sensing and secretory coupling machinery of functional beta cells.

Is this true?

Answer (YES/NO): NO